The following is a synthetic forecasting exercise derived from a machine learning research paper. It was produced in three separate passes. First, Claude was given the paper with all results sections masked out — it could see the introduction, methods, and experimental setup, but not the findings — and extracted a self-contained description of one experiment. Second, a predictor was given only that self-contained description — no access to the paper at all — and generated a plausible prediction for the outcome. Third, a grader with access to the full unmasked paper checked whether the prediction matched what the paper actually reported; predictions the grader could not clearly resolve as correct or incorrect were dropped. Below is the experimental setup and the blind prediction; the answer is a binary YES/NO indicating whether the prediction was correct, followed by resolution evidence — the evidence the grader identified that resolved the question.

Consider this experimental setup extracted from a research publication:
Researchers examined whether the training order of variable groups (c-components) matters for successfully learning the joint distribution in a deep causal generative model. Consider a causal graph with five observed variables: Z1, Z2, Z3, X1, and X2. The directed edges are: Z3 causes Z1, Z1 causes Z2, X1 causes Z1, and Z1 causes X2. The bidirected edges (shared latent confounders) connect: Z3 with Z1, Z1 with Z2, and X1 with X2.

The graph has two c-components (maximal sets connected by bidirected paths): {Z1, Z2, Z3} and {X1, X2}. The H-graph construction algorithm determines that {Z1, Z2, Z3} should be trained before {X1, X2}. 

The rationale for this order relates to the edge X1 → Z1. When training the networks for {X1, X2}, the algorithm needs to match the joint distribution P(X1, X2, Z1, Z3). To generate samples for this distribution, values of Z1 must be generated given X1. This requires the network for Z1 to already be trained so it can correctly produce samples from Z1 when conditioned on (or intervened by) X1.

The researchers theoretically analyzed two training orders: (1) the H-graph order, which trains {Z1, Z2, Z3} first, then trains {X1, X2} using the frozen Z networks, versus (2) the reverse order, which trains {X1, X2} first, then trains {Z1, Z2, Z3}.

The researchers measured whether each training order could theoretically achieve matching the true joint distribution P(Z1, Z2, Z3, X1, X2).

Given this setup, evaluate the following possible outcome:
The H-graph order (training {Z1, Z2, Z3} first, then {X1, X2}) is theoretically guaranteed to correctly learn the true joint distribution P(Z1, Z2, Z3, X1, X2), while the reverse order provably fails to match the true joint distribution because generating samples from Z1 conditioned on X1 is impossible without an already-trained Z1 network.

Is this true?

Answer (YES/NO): YES